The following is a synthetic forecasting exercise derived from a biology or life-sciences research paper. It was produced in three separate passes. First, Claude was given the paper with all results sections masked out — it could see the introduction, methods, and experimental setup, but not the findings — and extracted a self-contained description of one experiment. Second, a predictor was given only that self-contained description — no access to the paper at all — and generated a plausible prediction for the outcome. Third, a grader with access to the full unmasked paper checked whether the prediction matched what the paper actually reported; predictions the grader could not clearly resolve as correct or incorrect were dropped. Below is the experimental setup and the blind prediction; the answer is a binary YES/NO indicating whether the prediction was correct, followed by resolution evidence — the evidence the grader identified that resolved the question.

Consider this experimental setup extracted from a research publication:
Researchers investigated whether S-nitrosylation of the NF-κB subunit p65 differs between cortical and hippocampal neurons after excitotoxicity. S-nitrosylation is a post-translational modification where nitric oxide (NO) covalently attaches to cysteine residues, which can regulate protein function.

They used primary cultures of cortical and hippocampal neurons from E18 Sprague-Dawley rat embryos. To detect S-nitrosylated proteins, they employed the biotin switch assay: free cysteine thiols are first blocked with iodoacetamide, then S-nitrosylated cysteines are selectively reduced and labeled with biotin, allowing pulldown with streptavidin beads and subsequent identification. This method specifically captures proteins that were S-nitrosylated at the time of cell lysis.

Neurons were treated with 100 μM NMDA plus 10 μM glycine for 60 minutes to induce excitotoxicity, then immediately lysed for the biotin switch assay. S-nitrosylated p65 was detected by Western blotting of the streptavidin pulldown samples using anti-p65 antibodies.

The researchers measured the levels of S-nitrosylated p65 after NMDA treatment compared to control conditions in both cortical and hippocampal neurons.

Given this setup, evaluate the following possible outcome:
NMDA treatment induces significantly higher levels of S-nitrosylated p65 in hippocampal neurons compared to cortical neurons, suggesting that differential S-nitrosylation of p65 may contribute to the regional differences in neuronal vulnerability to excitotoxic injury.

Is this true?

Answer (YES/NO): NO